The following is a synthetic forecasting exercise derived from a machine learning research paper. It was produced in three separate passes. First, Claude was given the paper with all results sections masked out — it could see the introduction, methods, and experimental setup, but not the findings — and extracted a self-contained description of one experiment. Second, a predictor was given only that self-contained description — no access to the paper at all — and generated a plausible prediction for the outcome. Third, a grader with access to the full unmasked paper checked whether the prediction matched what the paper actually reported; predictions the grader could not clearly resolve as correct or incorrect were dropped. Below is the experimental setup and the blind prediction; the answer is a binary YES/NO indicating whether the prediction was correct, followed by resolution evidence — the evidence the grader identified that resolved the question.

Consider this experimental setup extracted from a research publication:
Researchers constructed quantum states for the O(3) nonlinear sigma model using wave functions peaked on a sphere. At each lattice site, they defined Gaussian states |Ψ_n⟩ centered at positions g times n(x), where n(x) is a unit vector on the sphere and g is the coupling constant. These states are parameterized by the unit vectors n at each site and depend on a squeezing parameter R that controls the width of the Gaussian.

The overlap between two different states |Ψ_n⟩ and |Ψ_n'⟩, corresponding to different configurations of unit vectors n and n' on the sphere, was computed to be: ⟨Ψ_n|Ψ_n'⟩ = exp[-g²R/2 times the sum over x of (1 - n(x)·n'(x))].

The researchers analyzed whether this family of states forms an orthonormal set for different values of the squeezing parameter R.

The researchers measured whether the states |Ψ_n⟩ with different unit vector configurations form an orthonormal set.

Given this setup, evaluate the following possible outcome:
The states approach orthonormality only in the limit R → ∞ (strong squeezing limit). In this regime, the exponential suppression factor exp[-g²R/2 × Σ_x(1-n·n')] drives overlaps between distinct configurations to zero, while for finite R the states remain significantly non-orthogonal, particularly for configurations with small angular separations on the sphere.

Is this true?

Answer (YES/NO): YES